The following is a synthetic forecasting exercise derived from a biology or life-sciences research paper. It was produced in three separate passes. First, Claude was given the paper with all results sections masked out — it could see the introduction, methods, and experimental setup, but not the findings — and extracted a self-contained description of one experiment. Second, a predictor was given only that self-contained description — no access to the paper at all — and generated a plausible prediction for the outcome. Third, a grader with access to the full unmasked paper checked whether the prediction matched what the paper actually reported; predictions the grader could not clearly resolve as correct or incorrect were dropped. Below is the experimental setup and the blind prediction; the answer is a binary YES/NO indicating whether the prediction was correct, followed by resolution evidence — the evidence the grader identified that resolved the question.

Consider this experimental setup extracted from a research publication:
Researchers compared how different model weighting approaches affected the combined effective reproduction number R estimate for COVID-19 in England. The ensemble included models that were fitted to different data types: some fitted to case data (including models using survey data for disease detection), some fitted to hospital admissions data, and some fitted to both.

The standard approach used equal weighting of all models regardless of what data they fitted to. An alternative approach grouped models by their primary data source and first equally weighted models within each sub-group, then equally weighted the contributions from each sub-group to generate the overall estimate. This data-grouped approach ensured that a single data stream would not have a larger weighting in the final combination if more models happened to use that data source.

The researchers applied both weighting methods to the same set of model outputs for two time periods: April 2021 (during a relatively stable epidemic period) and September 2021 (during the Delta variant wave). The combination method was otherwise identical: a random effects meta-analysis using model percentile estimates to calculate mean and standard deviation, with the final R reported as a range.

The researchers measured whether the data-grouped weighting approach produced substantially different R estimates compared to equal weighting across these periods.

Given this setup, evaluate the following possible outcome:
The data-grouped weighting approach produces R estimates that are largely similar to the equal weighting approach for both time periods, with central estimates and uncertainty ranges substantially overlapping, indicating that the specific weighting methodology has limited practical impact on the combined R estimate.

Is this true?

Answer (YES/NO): YES